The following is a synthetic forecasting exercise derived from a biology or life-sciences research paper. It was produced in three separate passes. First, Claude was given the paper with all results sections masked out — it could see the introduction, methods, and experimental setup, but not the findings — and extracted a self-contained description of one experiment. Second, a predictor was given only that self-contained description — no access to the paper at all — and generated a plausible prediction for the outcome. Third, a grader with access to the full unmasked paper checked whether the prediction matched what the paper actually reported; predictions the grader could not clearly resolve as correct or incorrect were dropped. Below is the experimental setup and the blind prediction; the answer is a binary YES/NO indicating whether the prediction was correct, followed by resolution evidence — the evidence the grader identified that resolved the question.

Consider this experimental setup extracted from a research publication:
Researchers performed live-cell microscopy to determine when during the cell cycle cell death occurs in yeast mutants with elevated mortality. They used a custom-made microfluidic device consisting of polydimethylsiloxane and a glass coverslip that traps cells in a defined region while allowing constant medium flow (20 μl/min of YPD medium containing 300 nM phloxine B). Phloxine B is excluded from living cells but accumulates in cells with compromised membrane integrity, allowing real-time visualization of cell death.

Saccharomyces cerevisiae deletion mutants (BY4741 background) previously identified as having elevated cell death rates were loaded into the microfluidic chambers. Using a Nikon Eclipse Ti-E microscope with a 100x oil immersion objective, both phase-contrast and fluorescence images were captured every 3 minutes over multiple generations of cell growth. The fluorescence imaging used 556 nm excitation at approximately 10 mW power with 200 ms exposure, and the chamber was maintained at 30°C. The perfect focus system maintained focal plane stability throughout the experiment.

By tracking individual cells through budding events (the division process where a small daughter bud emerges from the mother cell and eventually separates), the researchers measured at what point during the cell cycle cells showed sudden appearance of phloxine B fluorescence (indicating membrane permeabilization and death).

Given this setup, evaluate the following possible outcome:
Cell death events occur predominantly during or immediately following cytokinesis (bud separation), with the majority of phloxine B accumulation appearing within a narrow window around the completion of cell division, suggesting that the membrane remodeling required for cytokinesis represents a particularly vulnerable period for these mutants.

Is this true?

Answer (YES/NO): NO